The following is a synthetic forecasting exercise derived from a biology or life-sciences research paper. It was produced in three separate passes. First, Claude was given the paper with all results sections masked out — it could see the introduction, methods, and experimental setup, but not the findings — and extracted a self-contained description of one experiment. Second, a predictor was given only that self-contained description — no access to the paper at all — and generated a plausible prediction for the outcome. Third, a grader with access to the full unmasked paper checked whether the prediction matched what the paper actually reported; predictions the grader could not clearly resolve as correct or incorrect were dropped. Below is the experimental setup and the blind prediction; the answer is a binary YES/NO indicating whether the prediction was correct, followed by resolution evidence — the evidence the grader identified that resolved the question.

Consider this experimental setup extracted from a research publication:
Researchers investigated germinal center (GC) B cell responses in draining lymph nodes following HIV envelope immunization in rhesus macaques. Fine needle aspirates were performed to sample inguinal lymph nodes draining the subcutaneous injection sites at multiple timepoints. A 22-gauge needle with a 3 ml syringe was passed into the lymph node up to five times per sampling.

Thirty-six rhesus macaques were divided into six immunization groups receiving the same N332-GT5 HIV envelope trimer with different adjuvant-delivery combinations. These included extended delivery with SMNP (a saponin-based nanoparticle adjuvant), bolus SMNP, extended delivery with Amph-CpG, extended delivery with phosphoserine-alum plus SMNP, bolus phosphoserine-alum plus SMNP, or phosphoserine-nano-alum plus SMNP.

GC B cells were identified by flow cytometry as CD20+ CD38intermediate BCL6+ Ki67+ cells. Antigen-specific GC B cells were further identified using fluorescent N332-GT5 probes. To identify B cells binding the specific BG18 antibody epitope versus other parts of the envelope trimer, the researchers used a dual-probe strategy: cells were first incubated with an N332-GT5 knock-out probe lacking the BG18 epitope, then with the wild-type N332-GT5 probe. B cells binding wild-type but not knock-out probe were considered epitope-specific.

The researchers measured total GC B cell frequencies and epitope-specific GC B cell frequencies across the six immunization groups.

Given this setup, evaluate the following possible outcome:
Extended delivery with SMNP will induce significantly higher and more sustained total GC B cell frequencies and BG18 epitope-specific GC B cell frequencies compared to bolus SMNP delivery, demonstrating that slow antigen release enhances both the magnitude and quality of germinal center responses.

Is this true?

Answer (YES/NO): YES